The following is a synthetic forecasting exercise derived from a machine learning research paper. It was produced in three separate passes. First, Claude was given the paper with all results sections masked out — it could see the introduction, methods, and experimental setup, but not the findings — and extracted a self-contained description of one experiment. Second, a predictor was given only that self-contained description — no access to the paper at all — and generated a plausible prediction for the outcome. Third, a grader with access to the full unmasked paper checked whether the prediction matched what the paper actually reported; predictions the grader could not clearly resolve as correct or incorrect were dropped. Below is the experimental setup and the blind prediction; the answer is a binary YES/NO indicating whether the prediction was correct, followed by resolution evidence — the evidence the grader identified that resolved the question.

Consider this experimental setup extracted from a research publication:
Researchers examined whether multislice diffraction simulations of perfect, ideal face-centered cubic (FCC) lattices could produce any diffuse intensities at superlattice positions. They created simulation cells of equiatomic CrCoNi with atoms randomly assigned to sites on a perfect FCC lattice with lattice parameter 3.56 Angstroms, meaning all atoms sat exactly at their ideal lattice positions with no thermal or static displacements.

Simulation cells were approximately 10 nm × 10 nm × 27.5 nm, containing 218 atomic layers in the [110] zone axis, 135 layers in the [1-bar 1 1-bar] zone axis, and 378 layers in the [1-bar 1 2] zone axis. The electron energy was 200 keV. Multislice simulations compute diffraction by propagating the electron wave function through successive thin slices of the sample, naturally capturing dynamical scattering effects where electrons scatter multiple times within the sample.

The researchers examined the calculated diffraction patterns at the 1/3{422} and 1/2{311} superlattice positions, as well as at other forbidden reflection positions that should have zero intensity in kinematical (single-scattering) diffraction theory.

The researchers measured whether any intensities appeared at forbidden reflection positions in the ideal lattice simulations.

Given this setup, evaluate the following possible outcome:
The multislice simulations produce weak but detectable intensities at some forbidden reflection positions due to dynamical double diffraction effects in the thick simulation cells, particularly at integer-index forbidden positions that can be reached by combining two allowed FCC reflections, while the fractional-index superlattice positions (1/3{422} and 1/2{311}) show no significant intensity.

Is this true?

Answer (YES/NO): NO